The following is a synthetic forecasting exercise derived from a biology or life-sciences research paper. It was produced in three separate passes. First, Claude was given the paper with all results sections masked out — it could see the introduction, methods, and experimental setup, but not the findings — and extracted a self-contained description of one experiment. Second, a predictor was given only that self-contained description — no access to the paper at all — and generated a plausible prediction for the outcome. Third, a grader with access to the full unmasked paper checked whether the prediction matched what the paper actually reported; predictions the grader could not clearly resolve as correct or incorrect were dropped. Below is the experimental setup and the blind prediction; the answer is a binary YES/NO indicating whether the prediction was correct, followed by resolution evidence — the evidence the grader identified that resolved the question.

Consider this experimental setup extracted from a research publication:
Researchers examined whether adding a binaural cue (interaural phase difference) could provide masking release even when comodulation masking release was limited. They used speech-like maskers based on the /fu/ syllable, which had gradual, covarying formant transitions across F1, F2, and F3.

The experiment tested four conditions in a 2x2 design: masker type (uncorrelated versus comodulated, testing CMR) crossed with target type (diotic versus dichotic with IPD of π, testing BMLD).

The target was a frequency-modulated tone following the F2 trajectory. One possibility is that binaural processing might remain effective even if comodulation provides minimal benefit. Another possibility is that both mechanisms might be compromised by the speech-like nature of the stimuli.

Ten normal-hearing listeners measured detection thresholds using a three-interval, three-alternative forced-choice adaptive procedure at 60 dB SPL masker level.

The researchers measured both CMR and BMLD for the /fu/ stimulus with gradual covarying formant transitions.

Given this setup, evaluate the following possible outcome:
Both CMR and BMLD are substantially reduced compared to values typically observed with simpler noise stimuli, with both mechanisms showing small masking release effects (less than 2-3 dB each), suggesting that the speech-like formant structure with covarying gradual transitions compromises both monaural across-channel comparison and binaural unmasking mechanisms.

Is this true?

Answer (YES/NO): NO